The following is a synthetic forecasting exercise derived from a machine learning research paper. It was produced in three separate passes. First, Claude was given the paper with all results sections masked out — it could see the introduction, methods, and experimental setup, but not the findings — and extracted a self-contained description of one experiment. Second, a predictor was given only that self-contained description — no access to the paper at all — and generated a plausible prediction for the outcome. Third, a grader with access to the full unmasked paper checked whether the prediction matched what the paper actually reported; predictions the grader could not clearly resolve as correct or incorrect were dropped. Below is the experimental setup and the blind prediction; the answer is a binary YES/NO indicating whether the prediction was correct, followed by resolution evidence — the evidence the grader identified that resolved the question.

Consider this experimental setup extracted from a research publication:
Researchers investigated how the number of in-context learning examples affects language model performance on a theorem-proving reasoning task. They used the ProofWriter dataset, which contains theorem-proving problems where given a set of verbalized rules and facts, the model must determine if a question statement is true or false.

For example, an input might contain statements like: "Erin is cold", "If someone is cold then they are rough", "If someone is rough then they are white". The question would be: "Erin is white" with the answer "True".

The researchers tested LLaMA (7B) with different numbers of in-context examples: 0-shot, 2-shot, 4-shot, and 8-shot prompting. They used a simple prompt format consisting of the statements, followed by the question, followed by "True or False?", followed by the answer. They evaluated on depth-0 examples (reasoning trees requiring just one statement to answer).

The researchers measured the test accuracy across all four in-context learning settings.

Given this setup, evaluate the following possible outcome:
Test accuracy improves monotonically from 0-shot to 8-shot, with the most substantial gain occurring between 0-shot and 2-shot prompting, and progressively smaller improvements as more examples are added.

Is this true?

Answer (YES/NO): NO